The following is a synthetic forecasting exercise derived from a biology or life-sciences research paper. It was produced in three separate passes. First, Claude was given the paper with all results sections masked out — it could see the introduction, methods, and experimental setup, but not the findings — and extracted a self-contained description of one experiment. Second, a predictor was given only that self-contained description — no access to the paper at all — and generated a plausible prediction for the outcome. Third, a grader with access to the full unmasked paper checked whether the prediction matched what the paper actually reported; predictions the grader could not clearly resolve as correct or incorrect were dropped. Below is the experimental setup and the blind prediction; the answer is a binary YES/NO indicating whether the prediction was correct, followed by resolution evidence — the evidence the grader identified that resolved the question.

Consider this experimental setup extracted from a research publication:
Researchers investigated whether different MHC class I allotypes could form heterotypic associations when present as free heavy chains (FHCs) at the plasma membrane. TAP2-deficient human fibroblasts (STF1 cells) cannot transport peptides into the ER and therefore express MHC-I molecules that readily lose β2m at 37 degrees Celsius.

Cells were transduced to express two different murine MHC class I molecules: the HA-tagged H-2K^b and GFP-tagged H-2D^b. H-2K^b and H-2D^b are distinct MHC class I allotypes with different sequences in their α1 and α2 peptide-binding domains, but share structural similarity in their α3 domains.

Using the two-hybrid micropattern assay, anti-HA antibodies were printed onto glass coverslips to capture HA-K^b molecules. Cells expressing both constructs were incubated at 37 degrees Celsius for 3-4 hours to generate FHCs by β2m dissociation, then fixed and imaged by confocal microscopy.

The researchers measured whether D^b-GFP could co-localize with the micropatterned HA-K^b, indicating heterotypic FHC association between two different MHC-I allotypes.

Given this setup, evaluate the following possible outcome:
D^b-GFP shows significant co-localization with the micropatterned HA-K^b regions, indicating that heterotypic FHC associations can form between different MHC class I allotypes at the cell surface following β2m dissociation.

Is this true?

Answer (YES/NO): YES